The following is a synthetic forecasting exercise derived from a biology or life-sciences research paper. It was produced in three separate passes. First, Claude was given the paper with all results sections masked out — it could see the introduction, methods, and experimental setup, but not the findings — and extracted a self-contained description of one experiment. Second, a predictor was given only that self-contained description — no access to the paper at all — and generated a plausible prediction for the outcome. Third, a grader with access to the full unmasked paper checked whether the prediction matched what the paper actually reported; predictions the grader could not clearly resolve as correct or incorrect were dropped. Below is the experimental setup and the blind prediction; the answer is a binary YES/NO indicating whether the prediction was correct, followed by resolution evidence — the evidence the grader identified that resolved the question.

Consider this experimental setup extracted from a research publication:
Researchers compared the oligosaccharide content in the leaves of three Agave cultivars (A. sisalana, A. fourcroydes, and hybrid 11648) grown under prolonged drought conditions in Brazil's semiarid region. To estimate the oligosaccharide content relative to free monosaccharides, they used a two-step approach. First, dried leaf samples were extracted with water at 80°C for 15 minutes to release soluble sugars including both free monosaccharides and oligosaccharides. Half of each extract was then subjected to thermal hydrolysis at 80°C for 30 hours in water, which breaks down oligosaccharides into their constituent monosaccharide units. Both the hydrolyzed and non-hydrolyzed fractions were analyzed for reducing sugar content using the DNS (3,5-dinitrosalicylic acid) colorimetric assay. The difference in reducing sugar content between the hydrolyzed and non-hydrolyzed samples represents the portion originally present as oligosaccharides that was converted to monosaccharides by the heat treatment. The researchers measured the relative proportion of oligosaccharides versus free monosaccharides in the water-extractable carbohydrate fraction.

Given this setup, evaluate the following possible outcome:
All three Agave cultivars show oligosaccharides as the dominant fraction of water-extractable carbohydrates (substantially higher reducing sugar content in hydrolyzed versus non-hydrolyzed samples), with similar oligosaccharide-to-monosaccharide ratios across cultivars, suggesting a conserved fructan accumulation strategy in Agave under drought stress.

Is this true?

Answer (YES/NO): NO